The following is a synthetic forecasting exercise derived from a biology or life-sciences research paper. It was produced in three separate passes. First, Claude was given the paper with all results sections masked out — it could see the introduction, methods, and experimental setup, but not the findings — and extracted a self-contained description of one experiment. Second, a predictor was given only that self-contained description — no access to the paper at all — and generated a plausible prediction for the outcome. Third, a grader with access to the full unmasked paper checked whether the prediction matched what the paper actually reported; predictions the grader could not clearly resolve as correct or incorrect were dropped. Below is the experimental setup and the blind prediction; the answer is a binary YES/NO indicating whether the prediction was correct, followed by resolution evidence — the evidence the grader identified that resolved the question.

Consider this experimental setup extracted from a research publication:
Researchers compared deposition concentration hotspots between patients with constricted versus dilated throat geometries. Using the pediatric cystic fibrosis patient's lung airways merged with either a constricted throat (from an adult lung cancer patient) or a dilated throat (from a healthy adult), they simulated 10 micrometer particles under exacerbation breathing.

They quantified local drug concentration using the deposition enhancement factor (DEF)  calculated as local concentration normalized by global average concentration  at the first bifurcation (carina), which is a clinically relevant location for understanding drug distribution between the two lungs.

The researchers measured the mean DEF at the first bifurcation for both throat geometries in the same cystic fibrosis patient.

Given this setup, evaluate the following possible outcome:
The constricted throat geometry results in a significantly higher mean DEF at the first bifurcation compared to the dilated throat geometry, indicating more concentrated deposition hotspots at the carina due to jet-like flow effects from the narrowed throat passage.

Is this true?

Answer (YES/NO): NO